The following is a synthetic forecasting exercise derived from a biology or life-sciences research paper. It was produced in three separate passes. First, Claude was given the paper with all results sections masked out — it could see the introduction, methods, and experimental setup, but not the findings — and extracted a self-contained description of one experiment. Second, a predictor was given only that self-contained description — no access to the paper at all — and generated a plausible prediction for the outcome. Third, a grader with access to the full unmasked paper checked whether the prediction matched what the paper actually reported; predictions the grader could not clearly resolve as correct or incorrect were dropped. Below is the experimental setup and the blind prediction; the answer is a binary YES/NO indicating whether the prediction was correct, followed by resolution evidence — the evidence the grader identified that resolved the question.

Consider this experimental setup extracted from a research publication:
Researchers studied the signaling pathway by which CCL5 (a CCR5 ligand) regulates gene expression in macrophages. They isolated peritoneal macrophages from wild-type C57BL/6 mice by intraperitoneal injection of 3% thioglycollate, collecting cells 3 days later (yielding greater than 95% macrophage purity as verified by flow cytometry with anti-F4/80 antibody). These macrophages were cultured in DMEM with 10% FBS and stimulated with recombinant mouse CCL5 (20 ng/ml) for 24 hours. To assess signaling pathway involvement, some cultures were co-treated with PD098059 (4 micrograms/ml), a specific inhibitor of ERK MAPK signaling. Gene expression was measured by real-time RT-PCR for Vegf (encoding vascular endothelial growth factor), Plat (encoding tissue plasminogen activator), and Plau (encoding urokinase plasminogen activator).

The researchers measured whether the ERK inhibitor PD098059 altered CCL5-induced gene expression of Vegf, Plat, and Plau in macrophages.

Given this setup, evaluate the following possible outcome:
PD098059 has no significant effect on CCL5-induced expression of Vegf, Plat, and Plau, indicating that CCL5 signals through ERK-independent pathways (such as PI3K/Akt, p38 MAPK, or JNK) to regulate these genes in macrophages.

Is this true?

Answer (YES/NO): NO